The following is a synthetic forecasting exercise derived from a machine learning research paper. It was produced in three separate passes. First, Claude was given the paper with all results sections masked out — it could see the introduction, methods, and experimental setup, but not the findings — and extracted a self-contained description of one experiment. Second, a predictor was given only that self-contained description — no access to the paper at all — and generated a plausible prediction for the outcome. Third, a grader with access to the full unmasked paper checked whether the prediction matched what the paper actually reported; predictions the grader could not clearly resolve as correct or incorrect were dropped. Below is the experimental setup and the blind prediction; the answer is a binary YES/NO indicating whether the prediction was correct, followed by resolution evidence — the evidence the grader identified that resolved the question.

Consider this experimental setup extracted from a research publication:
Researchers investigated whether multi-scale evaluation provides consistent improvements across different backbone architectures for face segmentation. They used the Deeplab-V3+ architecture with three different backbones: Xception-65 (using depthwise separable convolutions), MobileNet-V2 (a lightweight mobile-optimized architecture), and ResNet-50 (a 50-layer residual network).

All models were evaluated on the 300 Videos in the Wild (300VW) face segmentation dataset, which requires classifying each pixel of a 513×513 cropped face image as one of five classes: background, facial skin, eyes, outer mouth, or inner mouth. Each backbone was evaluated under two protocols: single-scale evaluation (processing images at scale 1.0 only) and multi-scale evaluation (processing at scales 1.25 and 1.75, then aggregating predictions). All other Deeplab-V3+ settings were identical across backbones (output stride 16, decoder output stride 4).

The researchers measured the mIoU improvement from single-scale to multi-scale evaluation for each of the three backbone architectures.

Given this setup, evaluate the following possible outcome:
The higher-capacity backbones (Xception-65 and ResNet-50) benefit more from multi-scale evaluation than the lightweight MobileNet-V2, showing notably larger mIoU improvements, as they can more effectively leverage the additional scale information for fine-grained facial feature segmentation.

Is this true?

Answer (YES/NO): NO